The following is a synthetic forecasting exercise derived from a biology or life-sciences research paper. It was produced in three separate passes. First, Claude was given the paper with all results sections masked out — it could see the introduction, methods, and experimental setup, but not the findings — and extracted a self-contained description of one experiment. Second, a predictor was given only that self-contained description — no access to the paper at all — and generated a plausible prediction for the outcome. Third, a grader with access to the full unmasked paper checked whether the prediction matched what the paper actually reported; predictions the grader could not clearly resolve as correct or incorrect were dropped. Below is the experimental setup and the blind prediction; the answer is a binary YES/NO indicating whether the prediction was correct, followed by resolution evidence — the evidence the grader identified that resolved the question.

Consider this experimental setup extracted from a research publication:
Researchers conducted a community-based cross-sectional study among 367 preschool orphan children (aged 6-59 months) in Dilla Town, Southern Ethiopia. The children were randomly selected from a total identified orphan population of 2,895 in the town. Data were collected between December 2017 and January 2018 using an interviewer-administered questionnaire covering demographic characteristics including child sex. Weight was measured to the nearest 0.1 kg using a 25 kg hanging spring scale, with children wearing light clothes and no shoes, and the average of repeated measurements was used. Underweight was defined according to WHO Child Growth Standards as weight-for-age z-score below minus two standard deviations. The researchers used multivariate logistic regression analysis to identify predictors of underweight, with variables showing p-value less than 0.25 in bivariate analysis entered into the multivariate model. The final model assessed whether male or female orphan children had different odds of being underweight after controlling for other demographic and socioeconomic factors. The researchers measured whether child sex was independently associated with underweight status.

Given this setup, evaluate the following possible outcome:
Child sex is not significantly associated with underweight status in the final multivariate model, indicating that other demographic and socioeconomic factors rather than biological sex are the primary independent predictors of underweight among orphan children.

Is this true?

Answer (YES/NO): NO